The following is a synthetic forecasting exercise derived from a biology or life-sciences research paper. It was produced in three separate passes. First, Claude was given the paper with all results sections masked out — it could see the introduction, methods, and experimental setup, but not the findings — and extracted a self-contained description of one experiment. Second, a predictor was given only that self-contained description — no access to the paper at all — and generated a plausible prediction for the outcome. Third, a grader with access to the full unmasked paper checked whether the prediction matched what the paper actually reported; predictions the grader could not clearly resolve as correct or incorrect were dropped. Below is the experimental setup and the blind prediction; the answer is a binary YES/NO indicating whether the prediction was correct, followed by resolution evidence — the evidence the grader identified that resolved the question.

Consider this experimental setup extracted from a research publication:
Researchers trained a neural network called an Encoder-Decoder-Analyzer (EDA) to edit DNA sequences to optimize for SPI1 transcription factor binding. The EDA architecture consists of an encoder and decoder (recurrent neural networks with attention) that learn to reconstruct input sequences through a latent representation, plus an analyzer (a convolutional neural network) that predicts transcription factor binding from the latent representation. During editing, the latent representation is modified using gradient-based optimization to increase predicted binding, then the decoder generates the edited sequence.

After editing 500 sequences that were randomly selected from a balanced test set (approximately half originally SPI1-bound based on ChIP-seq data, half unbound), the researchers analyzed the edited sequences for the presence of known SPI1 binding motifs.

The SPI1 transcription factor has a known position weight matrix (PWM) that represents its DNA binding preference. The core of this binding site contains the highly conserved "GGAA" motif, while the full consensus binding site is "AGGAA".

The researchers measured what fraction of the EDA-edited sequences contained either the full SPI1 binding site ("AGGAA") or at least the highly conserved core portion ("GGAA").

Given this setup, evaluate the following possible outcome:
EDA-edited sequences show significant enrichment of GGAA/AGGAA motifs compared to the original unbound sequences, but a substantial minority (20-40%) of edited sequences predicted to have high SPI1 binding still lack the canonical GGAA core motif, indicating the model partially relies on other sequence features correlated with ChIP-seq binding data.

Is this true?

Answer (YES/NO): NO